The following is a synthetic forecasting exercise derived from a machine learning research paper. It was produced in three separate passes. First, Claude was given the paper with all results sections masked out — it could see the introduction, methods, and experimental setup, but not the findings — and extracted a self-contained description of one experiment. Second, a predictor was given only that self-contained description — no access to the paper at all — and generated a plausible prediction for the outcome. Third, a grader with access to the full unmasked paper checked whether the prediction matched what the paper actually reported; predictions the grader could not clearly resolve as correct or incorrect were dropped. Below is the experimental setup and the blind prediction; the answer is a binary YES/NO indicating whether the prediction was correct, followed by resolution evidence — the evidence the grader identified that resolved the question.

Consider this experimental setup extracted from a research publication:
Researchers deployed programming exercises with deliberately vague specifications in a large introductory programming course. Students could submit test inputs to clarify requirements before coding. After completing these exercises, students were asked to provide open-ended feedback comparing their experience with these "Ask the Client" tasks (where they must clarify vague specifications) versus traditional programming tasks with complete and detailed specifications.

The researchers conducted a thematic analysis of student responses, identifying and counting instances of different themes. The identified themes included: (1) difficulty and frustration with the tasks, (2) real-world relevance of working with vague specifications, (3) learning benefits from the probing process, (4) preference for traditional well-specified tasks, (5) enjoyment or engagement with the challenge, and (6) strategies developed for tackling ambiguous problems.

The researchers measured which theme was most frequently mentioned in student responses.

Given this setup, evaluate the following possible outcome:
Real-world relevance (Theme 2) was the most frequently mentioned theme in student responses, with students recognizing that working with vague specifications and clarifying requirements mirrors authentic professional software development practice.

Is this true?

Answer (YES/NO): NO